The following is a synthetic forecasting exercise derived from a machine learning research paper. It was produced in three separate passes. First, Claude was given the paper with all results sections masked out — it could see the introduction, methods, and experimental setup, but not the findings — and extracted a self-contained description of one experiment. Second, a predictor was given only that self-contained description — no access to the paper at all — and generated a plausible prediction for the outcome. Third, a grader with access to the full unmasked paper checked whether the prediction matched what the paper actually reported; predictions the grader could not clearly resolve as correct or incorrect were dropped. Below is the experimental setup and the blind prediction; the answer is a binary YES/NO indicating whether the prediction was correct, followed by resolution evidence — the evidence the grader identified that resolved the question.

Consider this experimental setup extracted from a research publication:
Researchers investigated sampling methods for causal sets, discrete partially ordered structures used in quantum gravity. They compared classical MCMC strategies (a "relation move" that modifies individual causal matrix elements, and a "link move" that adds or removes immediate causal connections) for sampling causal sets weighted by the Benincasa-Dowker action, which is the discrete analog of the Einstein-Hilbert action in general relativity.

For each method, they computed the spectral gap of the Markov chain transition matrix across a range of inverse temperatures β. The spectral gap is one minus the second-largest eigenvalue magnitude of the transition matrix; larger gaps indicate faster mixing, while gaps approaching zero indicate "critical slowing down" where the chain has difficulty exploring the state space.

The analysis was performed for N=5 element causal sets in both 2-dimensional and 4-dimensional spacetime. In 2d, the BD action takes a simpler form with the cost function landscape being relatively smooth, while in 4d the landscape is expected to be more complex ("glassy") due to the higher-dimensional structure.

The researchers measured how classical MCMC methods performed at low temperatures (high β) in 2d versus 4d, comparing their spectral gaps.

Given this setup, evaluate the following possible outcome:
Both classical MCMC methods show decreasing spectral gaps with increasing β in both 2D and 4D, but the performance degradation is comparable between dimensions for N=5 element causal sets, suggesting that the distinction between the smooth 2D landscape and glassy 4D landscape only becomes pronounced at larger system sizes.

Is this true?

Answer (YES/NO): NO